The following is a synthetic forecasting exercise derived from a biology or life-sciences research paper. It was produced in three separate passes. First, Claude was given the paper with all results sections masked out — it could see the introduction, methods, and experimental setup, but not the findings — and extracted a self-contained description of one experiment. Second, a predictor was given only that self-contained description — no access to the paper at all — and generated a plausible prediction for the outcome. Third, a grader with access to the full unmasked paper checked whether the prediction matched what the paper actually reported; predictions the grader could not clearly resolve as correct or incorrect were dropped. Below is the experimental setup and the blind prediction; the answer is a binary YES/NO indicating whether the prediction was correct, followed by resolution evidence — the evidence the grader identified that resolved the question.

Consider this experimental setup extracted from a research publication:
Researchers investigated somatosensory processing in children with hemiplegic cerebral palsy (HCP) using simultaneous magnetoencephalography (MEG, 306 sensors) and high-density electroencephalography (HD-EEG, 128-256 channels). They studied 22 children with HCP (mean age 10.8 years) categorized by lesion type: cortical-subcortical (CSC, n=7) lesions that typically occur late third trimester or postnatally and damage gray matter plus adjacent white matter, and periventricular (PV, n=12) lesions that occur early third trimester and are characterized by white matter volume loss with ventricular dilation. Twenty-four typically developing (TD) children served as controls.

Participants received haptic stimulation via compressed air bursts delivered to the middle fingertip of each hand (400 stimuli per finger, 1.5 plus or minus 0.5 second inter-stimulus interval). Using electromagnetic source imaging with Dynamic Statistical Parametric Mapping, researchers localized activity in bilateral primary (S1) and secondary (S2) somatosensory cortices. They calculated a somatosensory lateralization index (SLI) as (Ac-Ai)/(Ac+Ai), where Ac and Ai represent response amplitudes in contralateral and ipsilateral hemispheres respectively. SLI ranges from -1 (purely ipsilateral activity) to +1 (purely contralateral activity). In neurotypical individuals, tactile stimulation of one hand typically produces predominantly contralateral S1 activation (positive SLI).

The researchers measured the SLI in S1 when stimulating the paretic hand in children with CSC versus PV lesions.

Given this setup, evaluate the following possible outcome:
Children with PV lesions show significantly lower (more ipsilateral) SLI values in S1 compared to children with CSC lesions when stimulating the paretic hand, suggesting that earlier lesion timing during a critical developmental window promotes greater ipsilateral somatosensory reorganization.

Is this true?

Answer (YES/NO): NO